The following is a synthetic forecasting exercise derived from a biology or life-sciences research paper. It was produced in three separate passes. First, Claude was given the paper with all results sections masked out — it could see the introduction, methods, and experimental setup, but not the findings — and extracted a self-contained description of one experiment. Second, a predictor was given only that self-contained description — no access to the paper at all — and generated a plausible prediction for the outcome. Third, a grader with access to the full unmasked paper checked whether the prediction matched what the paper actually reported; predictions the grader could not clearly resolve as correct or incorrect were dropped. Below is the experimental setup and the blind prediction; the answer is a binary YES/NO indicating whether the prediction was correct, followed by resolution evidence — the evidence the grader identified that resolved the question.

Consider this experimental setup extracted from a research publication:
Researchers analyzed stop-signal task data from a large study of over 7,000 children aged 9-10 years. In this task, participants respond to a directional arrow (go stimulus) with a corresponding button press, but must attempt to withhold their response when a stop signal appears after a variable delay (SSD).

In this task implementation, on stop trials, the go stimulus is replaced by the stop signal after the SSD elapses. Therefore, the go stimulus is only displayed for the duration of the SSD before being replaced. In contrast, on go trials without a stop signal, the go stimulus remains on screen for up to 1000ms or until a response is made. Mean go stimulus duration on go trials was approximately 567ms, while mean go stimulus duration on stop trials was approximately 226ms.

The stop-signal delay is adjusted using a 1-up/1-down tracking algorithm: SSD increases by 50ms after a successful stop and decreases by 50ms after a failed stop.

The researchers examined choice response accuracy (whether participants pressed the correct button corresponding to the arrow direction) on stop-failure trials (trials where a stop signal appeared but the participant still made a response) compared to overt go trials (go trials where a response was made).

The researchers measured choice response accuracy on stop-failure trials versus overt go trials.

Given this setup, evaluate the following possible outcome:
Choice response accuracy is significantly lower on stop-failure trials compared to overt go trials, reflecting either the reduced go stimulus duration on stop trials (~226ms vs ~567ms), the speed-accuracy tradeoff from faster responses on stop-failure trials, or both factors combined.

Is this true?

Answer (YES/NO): YES